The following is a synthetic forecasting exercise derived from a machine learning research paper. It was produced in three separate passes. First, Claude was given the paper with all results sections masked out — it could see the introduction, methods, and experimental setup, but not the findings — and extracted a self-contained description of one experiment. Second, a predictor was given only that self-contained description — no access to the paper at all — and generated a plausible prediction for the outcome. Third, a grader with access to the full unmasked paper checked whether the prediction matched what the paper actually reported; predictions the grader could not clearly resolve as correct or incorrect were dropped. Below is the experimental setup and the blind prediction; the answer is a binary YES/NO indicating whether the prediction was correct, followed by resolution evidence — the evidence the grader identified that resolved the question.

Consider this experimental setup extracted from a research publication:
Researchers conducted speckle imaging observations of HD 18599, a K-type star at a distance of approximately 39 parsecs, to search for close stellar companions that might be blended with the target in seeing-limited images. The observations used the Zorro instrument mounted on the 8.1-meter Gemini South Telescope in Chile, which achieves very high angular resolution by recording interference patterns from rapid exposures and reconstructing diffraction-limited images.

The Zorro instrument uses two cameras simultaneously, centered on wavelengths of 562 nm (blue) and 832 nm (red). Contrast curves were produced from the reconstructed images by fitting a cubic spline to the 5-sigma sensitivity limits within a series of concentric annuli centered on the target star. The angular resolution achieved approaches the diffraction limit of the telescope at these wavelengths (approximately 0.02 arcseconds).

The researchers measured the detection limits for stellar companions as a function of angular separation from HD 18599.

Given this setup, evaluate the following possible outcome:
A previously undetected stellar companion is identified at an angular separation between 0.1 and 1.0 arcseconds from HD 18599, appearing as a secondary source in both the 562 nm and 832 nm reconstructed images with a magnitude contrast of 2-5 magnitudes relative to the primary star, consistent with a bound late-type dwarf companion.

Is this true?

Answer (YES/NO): NO